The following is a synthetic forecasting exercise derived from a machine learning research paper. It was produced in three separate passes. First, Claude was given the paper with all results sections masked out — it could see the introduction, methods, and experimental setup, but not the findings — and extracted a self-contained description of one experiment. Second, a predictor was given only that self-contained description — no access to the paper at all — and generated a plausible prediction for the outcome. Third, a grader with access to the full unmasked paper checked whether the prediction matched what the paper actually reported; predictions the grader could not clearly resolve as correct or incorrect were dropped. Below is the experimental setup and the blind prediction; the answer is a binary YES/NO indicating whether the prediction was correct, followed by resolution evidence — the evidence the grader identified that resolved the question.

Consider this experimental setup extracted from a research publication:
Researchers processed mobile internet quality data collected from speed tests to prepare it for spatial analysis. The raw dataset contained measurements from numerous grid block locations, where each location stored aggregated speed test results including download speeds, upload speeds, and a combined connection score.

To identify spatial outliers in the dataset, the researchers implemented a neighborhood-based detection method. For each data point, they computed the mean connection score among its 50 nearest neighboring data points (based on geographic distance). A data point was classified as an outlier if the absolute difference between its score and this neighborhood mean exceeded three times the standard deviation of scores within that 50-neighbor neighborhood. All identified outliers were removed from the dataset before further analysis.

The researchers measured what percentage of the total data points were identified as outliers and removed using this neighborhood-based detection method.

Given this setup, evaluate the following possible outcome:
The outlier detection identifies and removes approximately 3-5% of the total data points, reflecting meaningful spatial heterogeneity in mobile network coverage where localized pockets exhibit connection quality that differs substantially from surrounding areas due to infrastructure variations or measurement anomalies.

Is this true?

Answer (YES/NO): NO